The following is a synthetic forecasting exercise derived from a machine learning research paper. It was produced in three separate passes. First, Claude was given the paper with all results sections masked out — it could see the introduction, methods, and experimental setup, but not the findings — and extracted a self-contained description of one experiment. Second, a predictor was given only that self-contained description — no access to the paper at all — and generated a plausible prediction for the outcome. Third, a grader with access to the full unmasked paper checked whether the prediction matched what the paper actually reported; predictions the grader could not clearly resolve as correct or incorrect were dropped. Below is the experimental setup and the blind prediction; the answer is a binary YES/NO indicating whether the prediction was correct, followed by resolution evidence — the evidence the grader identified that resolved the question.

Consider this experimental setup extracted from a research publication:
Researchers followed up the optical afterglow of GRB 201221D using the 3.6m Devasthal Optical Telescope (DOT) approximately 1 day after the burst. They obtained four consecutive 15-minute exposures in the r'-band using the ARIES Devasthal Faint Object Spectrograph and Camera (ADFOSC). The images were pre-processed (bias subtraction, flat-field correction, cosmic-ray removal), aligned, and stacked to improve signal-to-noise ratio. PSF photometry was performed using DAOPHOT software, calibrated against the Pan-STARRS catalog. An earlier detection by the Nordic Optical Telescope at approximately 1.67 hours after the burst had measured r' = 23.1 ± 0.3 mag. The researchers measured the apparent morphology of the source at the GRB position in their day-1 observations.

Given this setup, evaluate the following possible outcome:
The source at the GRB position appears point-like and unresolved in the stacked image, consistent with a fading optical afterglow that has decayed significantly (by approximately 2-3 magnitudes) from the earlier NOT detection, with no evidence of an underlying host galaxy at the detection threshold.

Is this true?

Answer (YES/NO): NO